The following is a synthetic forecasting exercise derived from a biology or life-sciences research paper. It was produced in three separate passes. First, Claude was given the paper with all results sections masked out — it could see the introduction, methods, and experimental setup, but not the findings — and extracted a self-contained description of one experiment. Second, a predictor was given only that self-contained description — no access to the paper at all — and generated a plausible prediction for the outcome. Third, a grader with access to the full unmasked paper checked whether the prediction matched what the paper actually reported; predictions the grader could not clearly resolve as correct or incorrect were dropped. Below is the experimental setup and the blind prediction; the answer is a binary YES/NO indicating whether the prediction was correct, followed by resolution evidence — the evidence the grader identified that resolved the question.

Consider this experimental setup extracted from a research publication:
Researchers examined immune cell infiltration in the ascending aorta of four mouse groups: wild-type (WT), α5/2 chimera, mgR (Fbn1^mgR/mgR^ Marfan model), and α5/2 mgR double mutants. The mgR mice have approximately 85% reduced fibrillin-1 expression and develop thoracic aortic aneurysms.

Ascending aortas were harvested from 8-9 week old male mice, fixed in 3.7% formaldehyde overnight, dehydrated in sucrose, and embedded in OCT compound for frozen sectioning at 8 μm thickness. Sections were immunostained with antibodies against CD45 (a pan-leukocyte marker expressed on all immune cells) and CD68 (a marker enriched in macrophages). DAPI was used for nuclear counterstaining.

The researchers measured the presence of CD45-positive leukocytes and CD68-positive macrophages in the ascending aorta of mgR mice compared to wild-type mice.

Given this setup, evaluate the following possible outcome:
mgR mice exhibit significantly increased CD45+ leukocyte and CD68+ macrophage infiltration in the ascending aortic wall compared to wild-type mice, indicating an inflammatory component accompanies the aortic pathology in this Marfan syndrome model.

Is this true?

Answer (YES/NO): YES